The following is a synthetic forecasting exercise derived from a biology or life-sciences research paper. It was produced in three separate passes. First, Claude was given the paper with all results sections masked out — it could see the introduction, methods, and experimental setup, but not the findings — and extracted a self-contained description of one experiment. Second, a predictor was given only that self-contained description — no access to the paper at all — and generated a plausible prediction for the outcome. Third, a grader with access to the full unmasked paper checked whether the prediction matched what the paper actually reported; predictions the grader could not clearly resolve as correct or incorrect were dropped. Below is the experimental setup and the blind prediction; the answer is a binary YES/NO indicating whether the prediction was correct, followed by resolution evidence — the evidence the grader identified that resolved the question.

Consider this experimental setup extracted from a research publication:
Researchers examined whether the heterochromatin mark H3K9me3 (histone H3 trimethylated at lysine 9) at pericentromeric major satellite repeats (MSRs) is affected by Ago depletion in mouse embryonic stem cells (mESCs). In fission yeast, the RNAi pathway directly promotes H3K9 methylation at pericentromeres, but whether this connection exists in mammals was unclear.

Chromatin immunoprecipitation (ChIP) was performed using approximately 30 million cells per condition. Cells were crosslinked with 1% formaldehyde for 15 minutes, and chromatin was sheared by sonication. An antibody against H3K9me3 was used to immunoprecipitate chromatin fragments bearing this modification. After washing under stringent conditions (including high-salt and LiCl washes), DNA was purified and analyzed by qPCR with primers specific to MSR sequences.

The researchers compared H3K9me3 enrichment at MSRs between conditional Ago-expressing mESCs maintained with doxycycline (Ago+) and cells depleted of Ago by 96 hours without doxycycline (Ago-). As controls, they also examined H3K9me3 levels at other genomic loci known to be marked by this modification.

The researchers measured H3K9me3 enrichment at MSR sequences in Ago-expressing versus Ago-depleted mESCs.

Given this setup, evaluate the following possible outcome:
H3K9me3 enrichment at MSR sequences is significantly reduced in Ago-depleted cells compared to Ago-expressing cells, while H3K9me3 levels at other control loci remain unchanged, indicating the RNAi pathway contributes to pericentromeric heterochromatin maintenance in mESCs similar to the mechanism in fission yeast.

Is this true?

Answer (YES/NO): NO